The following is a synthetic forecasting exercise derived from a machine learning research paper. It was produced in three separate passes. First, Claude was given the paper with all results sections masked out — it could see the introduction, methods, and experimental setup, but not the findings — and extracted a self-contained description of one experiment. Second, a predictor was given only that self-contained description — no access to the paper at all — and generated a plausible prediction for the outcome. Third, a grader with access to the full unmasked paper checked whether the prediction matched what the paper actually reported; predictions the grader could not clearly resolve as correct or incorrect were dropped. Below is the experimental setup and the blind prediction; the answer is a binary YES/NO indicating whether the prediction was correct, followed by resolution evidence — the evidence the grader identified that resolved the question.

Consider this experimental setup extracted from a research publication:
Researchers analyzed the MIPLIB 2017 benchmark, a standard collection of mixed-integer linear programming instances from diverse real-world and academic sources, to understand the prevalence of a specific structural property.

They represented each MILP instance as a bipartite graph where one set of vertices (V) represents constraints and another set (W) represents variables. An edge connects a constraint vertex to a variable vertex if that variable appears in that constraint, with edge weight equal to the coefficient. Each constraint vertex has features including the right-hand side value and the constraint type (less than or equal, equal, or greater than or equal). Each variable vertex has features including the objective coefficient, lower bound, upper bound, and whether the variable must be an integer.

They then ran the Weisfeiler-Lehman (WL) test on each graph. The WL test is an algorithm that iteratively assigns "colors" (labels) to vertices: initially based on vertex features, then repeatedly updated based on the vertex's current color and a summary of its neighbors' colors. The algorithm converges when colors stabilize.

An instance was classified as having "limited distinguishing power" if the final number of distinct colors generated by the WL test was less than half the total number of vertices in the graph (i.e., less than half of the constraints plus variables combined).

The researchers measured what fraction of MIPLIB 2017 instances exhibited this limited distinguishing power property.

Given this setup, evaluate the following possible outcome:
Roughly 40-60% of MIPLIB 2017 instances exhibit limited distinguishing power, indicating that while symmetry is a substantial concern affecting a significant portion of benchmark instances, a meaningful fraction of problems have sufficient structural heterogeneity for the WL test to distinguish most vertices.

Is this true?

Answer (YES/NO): NO